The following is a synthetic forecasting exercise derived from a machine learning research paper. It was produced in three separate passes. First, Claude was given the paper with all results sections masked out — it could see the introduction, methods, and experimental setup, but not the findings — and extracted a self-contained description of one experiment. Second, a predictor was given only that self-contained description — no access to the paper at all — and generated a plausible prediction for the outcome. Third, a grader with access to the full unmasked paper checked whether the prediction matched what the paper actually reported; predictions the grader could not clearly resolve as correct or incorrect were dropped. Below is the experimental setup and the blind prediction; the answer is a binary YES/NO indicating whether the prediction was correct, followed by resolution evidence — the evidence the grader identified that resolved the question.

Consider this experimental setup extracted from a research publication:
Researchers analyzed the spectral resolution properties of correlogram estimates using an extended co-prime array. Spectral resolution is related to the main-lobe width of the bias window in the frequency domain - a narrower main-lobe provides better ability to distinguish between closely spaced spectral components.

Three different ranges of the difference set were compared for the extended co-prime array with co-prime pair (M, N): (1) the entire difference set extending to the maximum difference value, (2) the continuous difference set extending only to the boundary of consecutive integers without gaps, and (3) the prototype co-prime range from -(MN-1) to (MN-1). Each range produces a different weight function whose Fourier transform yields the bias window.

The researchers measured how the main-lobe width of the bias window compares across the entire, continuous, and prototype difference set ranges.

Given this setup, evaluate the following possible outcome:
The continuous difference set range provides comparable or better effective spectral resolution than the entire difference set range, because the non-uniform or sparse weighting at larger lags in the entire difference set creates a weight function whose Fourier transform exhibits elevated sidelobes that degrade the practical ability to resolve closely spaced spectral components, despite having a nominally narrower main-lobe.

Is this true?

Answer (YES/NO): NO